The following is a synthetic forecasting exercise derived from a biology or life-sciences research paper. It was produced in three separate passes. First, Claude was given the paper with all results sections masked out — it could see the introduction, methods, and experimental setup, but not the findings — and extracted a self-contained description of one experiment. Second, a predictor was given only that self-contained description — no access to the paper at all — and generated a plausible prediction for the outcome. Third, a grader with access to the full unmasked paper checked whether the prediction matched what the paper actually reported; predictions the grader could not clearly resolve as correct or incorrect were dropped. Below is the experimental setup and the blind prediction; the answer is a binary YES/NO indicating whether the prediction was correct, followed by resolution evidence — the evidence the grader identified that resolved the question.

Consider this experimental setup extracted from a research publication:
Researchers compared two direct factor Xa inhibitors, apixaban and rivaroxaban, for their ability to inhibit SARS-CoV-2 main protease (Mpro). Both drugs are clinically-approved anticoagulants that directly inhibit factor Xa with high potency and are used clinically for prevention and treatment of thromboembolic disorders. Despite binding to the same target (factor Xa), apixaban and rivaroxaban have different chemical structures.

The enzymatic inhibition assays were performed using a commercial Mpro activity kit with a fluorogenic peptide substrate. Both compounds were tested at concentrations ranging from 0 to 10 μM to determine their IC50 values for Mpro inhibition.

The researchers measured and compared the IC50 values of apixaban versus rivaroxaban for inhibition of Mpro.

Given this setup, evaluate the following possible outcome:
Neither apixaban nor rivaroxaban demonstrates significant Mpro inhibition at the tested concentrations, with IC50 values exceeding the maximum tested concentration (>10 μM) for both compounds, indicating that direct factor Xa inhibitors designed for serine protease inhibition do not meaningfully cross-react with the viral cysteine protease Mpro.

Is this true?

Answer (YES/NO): NO